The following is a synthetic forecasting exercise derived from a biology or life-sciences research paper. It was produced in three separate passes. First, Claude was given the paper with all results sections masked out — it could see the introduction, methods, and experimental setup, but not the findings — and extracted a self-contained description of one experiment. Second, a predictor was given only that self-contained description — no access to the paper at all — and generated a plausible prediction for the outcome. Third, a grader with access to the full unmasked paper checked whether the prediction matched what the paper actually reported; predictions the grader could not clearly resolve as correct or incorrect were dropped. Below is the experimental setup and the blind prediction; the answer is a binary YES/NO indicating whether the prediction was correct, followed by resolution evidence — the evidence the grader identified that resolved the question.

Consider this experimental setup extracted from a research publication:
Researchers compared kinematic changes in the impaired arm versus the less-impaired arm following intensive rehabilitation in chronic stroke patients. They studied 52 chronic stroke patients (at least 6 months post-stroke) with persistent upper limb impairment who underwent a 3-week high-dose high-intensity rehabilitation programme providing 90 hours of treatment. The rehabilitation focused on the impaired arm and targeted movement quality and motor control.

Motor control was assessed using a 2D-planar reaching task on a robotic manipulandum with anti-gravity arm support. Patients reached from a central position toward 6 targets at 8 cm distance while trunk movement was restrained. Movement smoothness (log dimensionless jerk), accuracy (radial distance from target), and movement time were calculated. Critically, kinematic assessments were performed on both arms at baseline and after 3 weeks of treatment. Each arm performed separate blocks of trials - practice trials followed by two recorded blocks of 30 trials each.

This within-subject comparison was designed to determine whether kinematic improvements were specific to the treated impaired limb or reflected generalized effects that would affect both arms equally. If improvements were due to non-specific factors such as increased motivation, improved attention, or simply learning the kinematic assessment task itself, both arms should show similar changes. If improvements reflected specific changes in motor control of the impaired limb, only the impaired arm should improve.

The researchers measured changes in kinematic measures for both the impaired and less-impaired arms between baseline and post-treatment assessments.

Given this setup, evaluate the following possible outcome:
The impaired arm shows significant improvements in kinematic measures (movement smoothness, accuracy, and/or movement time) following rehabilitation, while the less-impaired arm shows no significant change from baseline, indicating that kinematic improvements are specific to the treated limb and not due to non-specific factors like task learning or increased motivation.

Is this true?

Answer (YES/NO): YES